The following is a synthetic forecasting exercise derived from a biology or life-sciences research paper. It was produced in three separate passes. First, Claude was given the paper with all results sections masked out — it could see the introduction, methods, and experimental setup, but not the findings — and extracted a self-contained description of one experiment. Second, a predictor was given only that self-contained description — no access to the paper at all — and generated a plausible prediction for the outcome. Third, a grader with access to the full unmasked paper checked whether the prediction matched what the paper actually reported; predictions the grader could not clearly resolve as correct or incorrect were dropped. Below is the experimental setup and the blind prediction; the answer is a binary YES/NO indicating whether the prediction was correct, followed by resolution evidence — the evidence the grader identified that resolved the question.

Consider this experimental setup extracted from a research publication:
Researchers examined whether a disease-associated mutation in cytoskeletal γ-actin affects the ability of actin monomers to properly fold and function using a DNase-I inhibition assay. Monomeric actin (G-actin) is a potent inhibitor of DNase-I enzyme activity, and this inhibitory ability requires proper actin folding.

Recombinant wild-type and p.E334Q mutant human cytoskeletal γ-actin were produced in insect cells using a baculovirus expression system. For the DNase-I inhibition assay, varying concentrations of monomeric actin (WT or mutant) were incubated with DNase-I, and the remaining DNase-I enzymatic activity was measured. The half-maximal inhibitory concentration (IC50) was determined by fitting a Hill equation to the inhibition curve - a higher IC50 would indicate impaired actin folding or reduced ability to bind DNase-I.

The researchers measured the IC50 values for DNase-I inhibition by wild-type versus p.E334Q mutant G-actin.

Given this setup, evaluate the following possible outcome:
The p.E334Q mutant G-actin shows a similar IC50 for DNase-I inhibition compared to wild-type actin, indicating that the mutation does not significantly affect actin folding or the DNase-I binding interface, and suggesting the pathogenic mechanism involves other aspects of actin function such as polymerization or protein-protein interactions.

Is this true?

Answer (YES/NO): YES